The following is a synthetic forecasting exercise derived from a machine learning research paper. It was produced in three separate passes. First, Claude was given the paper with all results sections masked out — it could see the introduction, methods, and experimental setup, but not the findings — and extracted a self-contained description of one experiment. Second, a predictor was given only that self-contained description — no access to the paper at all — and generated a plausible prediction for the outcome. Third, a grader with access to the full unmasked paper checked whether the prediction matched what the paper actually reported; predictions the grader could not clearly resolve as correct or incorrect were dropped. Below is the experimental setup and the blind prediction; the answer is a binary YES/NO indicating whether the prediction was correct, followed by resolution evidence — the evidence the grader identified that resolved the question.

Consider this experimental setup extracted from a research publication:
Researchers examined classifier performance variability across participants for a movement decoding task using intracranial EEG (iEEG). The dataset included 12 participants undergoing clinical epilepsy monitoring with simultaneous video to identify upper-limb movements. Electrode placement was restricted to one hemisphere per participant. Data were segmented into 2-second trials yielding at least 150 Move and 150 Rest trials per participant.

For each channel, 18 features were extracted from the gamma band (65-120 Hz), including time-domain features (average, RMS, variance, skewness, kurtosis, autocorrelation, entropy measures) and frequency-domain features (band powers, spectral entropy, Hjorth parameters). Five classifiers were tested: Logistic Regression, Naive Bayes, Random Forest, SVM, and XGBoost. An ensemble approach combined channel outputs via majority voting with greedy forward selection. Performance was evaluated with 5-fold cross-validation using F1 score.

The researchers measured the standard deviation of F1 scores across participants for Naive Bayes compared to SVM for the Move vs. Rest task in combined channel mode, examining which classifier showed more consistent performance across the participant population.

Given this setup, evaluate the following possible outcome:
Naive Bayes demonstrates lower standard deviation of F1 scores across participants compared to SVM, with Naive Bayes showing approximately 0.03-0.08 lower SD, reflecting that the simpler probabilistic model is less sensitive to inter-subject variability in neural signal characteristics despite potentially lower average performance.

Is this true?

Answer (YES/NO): NO